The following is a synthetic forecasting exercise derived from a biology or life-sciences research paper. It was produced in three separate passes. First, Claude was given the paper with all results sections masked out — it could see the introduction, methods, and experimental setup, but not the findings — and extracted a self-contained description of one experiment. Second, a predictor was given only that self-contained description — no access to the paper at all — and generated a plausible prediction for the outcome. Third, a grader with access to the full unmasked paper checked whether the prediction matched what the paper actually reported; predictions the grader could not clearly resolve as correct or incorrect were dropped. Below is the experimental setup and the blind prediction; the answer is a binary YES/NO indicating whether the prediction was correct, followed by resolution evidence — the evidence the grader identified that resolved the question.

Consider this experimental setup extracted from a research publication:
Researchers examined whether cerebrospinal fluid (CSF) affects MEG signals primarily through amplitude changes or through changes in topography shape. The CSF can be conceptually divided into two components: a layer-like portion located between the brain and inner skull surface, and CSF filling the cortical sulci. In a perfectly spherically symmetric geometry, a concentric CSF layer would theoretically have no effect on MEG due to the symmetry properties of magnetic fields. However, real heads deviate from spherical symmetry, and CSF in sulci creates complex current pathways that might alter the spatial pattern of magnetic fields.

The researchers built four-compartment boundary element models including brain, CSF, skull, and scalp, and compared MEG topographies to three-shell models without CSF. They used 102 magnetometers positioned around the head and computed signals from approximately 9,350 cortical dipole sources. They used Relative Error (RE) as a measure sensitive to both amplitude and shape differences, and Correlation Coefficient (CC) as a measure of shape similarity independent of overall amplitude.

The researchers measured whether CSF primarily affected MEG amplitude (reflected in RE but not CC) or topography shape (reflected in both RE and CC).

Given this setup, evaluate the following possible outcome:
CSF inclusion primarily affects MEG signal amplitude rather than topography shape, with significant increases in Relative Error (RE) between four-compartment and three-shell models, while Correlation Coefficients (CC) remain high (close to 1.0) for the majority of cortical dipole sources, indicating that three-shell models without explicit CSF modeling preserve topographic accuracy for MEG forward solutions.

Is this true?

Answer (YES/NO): YES